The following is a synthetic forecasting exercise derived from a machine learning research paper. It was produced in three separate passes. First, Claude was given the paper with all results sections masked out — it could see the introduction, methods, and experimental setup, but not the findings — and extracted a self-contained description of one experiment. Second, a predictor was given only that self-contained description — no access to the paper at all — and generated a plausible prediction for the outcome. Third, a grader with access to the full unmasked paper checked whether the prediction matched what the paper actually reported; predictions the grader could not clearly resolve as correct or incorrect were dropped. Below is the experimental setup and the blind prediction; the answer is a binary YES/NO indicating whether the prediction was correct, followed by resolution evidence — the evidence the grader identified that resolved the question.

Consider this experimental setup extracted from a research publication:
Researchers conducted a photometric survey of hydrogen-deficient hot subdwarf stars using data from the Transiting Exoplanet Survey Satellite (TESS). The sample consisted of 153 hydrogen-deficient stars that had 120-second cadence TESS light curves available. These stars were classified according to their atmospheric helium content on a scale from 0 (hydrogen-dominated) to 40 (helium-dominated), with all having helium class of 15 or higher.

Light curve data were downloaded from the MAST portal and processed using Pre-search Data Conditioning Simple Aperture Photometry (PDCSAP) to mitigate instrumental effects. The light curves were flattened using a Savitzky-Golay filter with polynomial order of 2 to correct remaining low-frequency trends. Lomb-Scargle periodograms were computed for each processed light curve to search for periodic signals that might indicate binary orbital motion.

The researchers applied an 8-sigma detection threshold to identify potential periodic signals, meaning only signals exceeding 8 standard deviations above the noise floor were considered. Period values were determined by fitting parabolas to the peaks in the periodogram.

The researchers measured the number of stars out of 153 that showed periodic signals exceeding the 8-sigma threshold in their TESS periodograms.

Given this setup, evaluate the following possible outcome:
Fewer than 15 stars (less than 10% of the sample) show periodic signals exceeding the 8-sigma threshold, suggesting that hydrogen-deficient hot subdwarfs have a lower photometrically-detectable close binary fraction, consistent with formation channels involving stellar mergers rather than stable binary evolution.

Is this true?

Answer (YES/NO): NO